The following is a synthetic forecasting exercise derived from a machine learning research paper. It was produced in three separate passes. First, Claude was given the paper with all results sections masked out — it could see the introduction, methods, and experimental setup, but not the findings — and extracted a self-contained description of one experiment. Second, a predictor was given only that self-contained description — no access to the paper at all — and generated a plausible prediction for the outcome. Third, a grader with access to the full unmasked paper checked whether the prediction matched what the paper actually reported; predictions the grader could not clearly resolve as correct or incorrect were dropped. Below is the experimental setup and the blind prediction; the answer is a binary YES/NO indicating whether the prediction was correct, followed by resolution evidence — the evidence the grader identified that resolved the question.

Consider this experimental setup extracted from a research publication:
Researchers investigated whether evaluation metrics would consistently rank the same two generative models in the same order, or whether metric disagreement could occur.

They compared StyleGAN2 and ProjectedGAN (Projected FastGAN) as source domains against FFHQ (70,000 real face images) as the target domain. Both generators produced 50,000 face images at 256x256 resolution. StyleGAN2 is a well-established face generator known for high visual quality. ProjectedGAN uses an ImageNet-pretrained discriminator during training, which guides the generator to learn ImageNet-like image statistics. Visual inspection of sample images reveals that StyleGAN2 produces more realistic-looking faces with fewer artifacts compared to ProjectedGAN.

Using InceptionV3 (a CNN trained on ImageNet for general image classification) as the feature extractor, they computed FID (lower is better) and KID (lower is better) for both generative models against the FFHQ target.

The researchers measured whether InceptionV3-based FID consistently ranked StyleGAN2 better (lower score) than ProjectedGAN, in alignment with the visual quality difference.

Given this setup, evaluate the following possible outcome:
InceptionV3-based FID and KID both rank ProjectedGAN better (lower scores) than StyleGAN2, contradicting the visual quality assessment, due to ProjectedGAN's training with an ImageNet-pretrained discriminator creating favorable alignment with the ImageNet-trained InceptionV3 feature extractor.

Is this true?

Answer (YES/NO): YES